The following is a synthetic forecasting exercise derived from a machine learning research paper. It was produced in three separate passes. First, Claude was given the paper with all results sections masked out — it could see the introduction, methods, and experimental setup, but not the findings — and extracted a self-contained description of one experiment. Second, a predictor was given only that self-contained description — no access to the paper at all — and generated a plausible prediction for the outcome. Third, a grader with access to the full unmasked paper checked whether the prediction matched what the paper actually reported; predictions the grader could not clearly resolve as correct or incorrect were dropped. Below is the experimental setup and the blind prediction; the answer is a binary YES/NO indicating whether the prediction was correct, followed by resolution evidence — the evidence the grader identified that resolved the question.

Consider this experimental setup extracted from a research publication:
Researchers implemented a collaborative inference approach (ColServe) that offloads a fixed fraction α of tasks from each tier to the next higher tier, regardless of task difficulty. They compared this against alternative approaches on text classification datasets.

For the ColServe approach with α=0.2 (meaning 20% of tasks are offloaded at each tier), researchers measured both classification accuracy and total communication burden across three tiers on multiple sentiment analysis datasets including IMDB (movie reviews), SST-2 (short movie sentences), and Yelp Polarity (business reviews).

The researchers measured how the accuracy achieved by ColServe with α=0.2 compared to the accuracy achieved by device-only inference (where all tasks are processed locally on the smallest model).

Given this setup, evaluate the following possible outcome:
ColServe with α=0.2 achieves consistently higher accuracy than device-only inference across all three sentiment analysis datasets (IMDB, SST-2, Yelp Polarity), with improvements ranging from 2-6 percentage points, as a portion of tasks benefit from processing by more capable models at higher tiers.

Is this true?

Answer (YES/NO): NO